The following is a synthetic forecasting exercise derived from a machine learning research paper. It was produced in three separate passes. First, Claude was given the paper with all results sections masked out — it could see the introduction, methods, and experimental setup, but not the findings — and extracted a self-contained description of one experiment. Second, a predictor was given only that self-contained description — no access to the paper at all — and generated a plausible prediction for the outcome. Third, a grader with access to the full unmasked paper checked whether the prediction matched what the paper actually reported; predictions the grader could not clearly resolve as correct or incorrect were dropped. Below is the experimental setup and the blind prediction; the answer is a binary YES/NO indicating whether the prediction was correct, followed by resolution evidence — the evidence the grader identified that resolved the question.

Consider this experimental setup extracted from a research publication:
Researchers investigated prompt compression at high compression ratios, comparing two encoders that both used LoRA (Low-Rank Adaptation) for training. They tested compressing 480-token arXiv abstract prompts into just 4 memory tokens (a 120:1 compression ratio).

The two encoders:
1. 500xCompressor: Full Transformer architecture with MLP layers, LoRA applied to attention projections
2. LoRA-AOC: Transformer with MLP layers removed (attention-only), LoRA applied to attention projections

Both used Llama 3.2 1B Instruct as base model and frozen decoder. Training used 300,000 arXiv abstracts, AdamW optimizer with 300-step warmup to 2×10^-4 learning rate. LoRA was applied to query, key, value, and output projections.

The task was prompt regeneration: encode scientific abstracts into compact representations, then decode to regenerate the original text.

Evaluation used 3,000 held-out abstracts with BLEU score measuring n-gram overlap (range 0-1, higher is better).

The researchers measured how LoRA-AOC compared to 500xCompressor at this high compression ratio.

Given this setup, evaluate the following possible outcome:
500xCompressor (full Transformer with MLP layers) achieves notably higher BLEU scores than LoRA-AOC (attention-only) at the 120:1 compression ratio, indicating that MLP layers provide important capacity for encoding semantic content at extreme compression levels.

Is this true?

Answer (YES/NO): NO